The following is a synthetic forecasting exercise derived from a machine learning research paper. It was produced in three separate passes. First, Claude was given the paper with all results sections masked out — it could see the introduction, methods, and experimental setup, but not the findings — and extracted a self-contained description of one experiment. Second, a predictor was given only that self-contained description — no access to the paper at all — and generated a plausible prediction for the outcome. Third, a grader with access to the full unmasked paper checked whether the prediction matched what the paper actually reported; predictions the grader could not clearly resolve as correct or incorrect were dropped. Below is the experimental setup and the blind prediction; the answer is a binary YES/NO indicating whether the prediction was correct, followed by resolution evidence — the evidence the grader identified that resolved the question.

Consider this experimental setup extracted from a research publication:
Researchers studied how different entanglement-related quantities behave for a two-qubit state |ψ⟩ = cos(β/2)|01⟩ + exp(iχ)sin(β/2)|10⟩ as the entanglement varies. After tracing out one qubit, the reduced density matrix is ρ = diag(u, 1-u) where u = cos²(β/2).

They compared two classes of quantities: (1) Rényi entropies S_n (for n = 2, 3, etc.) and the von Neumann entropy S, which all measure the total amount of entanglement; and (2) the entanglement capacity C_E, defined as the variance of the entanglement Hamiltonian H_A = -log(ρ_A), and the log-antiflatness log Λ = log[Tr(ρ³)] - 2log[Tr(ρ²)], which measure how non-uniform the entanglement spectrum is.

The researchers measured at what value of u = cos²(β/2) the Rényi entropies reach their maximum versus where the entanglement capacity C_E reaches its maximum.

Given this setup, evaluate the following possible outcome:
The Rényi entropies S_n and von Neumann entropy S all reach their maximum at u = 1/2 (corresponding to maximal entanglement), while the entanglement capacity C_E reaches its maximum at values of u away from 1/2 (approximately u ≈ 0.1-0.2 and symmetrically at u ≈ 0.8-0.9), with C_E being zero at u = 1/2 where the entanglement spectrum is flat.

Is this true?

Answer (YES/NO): NO